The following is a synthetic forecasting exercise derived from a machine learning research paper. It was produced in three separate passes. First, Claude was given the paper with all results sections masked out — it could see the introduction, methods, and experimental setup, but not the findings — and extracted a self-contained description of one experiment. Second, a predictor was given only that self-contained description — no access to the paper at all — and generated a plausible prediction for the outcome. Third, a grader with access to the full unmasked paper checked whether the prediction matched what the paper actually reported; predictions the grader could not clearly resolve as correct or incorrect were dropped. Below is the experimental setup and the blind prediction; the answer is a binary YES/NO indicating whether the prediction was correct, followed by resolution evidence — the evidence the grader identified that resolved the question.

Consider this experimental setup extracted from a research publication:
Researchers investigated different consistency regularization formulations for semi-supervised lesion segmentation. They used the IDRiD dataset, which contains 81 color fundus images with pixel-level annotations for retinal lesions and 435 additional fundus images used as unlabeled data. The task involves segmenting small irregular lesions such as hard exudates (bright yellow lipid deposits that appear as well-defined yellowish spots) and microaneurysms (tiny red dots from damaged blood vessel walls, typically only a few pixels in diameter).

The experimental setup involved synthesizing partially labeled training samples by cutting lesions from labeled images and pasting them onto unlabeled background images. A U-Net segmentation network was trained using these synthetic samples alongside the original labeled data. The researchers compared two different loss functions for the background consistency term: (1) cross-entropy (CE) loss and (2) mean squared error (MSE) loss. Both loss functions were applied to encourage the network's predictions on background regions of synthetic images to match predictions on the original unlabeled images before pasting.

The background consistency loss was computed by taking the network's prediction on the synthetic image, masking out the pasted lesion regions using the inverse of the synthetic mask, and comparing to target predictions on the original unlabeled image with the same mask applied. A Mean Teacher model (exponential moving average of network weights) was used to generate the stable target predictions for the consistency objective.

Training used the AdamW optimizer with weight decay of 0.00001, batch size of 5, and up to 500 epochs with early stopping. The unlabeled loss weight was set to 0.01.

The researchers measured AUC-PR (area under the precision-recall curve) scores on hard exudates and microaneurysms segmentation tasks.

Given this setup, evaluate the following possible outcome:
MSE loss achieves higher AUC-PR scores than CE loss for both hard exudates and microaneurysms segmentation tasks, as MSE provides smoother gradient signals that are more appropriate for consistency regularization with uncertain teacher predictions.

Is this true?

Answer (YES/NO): YES